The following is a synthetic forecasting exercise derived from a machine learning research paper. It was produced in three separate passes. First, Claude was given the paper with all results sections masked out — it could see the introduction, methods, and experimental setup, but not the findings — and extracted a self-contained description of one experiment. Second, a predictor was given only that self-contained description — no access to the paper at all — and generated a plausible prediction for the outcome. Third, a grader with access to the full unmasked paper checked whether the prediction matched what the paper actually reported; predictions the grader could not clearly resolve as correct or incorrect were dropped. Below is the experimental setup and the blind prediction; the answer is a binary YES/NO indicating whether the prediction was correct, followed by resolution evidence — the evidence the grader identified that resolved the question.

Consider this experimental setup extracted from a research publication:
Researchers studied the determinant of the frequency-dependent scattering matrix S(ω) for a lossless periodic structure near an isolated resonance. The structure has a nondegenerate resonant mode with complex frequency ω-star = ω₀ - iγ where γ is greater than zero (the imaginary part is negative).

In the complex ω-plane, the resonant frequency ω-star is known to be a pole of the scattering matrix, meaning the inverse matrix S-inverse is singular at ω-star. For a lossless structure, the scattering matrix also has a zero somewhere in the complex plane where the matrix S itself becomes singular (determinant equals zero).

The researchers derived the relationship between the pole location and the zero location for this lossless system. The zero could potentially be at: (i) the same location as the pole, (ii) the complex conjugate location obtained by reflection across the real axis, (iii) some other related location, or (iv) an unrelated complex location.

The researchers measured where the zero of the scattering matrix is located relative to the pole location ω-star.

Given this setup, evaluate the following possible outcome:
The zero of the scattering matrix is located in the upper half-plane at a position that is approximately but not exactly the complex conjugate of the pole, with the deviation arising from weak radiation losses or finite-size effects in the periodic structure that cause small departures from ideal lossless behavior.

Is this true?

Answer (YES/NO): NO